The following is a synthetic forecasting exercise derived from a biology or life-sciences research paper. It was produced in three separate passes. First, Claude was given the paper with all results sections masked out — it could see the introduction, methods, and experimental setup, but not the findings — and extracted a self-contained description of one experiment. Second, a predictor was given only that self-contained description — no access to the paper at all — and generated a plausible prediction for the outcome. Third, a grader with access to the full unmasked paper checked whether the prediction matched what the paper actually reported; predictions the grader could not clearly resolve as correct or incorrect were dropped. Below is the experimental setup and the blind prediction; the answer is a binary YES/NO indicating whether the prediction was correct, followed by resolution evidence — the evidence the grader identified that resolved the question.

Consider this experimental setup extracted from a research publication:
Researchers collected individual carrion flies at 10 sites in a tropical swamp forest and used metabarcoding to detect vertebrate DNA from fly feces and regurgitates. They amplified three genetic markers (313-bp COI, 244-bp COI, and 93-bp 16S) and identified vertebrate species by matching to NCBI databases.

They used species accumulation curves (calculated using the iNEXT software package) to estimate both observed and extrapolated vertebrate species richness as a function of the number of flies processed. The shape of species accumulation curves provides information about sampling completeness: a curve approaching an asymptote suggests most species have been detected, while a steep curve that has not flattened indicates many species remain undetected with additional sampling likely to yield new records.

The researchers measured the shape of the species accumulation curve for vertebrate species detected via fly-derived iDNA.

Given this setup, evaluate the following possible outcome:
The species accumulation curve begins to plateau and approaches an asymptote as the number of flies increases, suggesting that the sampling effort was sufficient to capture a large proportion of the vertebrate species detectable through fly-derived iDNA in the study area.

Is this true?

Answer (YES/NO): NO